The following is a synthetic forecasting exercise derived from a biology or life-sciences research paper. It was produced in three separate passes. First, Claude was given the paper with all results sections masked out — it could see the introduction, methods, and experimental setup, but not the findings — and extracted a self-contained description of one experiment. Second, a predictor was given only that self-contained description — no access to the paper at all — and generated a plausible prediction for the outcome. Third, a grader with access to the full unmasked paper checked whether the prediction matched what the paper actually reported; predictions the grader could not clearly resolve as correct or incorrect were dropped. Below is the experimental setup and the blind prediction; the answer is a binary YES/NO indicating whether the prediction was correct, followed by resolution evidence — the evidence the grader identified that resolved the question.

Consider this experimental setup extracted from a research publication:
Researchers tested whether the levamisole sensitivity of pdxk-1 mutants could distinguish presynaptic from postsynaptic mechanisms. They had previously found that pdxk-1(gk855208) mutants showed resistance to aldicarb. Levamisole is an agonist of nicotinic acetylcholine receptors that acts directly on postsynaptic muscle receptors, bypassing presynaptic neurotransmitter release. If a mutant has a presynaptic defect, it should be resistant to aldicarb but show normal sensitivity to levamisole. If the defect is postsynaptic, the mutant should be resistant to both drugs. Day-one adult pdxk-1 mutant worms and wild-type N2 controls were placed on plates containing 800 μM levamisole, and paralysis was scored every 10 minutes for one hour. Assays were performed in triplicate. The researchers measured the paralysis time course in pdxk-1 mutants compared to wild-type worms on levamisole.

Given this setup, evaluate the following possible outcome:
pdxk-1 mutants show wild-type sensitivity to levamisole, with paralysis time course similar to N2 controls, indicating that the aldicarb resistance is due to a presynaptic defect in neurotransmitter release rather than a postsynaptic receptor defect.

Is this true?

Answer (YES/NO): NO